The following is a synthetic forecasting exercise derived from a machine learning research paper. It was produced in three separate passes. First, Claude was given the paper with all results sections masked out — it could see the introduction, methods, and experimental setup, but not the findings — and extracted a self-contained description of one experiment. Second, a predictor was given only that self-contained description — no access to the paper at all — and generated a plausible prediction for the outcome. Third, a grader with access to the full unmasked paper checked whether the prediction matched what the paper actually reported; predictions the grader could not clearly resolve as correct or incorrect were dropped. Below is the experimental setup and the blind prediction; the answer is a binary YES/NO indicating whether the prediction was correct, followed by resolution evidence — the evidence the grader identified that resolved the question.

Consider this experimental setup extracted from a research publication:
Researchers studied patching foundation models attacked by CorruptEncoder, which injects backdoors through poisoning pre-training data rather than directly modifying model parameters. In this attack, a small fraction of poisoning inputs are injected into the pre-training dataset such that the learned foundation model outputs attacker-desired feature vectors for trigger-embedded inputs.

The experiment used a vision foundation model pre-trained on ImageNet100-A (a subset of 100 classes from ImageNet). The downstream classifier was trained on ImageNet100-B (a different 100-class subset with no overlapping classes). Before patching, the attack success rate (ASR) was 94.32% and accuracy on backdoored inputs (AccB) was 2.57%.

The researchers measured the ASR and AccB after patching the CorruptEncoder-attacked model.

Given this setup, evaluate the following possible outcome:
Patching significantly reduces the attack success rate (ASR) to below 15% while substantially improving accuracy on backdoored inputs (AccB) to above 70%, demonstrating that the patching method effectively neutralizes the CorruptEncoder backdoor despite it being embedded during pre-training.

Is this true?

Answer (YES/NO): NO